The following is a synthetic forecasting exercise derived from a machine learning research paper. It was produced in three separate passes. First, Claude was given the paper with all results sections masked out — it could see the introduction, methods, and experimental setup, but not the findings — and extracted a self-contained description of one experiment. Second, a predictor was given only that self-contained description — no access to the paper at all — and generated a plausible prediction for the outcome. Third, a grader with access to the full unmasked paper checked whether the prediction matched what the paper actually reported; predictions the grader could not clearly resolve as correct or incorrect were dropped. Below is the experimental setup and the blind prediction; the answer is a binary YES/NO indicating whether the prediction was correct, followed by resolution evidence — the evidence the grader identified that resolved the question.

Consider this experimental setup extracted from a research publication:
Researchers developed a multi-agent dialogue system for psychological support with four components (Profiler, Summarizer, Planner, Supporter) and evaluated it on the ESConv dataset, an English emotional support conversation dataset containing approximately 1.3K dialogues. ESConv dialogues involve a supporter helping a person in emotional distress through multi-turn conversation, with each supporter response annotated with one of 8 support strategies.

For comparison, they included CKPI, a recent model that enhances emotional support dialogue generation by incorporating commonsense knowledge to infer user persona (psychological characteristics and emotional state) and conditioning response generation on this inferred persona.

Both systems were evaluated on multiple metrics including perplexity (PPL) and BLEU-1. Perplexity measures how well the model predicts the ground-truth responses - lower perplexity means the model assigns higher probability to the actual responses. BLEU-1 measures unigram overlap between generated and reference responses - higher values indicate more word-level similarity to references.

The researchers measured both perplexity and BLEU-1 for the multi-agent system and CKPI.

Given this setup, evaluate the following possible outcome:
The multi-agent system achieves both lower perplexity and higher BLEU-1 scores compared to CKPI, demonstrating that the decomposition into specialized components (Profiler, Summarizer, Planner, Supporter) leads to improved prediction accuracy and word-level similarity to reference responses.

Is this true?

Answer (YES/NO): NO